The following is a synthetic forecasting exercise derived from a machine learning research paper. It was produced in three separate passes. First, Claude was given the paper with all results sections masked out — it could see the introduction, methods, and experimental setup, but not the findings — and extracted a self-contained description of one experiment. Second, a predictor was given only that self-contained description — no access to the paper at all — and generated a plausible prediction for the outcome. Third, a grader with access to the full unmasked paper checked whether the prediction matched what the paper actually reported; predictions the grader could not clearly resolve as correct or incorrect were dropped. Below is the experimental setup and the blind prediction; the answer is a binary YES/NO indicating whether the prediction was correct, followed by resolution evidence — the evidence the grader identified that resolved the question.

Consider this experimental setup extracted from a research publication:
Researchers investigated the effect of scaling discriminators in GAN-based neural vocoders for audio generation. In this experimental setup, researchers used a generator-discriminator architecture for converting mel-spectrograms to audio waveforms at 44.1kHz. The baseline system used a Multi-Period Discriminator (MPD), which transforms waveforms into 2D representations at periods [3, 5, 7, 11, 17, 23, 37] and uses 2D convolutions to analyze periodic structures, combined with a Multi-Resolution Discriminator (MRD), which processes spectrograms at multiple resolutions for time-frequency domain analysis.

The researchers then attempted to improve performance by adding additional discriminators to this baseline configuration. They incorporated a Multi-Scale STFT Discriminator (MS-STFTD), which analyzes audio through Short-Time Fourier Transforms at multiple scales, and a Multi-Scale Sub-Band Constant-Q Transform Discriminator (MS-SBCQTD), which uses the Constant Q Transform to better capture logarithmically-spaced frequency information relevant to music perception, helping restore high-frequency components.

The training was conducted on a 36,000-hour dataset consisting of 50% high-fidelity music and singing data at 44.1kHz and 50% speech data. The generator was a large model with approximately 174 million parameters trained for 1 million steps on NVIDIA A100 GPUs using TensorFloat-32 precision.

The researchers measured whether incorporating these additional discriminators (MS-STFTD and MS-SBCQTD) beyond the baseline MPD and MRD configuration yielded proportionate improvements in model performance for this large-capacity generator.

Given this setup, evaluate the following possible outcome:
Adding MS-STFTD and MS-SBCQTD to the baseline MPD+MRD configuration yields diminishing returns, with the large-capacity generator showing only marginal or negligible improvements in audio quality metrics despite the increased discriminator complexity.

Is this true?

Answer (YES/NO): YES